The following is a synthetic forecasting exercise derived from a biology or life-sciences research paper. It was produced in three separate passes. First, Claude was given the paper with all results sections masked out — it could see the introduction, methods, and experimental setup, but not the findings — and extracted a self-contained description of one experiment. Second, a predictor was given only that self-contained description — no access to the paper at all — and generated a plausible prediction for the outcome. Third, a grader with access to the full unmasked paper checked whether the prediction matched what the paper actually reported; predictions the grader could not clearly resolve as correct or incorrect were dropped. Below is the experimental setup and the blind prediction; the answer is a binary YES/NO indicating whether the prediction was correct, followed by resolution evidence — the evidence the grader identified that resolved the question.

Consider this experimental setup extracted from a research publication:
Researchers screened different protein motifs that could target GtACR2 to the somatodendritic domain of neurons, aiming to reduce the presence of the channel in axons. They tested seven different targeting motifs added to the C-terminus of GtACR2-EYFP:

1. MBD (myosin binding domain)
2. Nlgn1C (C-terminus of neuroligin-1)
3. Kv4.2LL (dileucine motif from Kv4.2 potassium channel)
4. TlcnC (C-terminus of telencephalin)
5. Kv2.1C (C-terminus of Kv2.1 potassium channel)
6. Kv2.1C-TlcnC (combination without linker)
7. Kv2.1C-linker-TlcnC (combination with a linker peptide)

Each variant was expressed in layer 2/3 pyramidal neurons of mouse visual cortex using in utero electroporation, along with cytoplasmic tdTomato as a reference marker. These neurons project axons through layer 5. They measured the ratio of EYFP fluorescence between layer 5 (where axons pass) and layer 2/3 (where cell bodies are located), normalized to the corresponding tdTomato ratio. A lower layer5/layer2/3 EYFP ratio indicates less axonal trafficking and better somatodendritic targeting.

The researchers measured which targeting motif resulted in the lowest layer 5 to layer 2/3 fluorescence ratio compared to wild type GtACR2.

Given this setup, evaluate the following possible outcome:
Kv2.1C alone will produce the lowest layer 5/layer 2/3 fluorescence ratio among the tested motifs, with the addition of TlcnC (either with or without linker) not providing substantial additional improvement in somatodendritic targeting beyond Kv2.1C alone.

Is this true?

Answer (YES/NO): NO